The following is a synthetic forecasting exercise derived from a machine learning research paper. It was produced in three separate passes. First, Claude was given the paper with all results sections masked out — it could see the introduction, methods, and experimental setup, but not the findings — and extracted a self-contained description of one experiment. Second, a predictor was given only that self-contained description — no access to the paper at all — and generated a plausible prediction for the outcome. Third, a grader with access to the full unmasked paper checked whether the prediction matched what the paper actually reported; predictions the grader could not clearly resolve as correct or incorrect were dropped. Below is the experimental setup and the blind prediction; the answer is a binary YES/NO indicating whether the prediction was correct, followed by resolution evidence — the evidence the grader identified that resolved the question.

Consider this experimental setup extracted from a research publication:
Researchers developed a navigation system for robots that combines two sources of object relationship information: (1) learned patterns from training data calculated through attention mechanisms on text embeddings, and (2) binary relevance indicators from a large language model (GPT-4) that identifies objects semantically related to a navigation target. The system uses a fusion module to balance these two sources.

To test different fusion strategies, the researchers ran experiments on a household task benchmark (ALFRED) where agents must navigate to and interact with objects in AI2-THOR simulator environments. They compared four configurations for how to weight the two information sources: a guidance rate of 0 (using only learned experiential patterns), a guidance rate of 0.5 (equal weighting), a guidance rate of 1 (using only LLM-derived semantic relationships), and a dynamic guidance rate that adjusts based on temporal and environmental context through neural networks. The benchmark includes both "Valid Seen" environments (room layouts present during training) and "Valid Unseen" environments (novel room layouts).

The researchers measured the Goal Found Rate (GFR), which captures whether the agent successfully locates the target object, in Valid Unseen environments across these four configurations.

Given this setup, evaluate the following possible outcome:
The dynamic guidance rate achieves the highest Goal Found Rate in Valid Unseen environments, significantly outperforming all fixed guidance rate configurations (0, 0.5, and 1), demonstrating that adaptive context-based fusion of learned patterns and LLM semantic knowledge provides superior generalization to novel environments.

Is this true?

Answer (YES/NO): YES